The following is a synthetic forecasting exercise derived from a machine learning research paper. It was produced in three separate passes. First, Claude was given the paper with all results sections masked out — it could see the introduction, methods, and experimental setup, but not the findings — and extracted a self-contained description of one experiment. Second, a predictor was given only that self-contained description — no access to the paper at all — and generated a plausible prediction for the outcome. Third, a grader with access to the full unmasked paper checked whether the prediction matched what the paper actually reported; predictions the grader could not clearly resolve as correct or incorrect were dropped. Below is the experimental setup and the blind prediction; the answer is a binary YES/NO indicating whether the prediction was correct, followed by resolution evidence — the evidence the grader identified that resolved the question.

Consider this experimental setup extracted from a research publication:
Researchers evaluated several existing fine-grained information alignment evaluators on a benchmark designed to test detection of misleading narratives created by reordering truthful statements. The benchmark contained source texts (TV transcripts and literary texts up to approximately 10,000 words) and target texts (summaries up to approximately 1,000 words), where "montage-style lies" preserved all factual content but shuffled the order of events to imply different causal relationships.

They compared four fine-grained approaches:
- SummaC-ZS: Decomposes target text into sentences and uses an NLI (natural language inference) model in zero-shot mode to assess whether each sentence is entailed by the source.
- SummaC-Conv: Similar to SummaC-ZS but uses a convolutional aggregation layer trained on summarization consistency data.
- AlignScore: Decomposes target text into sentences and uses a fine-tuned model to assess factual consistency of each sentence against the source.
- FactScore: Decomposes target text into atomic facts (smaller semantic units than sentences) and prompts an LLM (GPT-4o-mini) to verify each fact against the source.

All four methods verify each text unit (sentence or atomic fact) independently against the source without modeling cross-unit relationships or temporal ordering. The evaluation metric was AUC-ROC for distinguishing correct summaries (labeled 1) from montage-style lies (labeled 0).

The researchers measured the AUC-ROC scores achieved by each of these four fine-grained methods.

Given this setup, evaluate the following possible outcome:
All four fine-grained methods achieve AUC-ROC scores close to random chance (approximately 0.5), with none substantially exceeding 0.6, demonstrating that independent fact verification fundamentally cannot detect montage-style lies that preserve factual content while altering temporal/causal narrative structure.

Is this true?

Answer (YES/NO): YES